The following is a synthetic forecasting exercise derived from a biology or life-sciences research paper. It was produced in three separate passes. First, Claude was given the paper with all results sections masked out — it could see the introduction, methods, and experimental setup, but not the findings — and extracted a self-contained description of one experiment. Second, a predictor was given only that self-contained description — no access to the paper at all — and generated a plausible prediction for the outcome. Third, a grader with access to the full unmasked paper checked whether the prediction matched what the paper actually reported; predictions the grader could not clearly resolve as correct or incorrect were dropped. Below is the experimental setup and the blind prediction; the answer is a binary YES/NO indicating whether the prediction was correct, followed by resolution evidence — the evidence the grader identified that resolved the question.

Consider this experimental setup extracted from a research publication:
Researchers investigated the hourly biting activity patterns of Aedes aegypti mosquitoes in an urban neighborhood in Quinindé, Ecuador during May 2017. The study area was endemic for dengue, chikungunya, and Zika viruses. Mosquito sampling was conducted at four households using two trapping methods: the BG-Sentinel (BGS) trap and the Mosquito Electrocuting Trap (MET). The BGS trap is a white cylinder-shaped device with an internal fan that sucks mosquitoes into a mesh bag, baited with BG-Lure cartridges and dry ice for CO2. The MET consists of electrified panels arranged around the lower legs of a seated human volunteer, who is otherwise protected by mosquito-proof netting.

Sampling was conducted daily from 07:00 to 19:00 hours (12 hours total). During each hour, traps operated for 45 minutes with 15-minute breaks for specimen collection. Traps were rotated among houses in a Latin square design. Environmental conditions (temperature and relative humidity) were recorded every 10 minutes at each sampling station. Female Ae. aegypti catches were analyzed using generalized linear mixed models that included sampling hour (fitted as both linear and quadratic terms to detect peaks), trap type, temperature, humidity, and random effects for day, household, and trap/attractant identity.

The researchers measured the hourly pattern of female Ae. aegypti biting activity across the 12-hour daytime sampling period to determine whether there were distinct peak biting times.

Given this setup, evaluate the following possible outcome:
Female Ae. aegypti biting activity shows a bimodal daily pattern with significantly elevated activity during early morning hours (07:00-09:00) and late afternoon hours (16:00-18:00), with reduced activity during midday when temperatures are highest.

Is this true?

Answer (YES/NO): YES